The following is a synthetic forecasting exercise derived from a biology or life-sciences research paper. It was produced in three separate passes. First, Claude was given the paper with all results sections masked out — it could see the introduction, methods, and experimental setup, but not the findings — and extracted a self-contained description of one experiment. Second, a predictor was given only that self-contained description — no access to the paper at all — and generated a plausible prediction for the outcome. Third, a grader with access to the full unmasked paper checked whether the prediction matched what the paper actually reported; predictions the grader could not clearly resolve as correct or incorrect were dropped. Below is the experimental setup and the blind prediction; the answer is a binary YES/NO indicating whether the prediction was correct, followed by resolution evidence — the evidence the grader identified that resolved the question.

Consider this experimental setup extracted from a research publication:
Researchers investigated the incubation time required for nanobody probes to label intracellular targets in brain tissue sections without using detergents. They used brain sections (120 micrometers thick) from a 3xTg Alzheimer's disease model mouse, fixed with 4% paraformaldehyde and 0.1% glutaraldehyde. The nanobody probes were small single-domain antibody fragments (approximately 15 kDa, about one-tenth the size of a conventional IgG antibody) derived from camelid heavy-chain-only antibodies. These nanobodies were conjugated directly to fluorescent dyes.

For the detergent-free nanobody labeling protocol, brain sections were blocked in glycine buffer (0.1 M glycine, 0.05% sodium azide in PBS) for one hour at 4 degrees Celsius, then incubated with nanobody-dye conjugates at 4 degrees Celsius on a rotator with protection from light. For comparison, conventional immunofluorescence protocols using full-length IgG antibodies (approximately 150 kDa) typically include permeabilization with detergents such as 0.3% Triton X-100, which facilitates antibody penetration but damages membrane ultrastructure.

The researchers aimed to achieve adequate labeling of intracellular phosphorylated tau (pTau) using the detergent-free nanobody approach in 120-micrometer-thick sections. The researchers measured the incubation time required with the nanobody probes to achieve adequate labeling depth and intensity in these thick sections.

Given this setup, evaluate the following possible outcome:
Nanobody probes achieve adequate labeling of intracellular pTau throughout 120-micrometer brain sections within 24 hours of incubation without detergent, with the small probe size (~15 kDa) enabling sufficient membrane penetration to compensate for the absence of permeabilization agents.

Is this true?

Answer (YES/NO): NO